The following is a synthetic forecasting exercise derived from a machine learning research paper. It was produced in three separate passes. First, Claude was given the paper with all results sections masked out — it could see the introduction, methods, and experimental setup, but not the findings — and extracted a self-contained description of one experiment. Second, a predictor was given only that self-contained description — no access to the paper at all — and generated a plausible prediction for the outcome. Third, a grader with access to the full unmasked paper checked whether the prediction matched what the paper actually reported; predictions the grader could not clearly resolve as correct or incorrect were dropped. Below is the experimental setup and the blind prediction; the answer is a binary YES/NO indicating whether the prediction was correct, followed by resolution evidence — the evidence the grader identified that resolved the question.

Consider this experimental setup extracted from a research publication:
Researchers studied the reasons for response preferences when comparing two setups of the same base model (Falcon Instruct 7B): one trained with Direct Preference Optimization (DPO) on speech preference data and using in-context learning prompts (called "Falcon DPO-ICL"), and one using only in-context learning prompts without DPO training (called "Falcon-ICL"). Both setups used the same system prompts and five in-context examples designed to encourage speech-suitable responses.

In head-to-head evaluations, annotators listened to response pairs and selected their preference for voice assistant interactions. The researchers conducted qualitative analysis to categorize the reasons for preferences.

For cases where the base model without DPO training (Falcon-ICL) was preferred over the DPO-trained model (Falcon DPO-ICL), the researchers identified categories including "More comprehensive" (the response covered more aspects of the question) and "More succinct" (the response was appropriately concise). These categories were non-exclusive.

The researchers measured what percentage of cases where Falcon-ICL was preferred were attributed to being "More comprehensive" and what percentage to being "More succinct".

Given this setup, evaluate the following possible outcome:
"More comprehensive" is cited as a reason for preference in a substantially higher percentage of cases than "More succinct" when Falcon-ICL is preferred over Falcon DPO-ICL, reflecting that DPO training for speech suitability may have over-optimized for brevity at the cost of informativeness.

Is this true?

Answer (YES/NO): NO